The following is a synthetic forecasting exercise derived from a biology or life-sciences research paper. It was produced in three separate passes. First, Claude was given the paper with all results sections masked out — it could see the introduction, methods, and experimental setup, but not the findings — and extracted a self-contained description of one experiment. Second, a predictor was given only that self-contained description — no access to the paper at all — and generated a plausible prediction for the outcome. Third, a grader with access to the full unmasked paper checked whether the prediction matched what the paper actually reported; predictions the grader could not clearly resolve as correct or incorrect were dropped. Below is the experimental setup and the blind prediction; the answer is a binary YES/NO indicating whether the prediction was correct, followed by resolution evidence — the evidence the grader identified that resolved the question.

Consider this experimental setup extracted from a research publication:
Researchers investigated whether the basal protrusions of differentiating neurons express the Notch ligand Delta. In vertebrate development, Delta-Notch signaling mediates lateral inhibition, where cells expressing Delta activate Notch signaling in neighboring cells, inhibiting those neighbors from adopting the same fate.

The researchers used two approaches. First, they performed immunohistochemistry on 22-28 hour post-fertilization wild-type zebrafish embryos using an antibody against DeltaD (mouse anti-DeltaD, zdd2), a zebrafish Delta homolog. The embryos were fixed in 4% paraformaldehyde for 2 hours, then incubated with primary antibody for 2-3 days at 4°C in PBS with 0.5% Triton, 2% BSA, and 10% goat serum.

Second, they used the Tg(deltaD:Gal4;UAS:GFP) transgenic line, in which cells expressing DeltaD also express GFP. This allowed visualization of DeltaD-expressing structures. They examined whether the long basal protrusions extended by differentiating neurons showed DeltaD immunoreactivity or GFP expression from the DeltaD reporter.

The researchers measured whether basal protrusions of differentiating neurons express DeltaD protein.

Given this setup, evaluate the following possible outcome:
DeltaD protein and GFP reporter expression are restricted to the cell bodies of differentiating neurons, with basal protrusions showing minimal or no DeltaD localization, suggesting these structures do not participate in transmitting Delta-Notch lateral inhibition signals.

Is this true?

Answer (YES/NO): NO